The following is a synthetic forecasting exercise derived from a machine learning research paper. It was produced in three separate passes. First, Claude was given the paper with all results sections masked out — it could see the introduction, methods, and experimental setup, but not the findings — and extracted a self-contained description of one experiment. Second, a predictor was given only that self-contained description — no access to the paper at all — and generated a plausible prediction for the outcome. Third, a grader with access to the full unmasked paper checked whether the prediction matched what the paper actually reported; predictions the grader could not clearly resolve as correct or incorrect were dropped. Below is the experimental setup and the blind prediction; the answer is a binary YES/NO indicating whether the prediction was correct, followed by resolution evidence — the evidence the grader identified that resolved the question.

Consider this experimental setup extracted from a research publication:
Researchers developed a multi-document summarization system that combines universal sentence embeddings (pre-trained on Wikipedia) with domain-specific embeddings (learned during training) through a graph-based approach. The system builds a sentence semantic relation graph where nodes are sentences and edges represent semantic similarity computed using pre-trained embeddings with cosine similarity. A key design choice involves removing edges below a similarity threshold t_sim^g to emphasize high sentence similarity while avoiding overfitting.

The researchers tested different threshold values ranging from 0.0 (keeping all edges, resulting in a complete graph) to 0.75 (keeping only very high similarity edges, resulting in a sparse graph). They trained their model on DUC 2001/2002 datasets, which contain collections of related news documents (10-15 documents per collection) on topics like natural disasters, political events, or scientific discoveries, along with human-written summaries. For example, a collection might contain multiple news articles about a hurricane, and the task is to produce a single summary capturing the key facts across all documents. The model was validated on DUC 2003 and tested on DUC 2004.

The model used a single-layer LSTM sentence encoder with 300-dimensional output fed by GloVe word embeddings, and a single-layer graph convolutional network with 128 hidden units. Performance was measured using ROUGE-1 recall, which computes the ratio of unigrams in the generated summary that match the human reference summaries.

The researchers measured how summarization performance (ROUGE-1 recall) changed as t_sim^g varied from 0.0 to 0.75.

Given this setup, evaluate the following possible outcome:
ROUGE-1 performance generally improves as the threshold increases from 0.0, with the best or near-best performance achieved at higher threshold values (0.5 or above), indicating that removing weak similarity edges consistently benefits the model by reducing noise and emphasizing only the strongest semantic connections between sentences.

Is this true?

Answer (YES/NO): NO